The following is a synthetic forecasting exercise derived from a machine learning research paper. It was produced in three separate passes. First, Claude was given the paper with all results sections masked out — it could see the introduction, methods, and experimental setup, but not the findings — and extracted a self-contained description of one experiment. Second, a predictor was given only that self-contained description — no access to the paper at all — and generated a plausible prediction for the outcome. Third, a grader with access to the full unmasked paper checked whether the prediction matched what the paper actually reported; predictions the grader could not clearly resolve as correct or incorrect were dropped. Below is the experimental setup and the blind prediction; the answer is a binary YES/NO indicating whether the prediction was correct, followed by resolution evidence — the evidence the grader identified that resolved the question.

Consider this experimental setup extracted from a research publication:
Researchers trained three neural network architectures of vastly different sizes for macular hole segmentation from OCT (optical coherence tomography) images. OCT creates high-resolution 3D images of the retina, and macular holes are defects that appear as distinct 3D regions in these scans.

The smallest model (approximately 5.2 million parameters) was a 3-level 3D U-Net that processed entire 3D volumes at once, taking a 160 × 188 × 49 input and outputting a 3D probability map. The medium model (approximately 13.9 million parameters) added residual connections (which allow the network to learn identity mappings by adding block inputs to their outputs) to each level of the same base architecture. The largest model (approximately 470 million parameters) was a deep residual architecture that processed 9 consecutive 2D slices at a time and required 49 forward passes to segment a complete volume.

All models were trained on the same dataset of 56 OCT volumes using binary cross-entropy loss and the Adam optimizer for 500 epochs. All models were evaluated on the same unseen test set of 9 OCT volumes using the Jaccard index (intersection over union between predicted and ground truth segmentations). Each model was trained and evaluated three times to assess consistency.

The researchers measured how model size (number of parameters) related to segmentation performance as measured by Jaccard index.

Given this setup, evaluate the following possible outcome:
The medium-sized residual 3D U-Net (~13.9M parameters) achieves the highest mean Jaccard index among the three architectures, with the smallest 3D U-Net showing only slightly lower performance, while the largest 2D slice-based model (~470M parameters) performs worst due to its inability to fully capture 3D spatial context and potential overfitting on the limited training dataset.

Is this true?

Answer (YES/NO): NO